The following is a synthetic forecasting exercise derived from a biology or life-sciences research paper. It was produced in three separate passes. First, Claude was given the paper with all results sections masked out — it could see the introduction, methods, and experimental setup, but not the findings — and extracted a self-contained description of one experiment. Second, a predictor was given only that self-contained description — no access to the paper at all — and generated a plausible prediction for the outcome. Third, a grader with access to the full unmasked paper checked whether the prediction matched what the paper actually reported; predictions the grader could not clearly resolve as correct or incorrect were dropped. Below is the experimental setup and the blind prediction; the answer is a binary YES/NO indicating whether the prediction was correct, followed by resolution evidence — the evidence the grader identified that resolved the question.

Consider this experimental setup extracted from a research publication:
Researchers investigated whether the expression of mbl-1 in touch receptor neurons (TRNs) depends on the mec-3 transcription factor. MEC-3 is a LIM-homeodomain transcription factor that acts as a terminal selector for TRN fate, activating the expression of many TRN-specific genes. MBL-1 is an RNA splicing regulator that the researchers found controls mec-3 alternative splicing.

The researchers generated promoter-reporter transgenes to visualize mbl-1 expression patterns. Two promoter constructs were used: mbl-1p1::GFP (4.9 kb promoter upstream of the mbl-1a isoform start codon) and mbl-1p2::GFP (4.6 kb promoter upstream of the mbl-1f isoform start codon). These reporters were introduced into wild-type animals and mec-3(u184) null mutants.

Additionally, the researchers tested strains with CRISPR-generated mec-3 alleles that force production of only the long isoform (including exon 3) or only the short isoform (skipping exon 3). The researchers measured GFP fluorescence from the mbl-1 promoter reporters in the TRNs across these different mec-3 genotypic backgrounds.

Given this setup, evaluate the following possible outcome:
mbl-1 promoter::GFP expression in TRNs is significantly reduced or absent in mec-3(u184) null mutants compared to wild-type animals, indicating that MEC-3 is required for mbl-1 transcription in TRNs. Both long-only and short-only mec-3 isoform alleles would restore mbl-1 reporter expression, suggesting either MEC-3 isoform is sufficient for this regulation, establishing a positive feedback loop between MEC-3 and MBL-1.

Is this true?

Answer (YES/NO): NO